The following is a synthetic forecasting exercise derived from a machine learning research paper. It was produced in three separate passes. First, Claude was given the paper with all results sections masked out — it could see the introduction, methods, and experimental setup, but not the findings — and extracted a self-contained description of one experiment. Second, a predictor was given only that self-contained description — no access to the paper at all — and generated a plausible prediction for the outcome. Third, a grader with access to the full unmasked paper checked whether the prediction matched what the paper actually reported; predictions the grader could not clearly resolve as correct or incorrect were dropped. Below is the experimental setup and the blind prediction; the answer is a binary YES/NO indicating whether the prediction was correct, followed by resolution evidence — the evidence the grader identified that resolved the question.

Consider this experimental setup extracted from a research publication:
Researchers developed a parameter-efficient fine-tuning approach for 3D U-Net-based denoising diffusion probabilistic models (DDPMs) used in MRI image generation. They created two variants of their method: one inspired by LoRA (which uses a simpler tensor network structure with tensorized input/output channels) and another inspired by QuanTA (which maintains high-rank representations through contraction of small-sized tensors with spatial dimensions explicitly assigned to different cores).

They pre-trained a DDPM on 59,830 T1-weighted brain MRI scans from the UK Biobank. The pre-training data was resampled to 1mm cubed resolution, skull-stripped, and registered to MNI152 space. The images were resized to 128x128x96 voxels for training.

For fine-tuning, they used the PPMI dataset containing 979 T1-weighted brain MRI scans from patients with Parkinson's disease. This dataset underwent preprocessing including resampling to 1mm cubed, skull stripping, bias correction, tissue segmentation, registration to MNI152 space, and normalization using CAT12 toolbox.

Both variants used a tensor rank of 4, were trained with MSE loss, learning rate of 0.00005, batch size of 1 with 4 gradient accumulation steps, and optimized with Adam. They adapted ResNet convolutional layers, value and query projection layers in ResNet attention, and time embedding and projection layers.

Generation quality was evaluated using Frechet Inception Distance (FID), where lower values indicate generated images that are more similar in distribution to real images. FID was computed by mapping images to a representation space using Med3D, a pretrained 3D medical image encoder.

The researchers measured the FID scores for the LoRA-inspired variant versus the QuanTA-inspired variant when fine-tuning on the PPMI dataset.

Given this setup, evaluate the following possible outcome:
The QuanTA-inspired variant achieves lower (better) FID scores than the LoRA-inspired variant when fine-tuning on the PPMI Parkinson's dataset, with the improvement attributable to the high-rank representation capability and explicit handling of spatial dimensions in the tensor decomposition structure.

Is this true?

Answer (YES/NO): NO